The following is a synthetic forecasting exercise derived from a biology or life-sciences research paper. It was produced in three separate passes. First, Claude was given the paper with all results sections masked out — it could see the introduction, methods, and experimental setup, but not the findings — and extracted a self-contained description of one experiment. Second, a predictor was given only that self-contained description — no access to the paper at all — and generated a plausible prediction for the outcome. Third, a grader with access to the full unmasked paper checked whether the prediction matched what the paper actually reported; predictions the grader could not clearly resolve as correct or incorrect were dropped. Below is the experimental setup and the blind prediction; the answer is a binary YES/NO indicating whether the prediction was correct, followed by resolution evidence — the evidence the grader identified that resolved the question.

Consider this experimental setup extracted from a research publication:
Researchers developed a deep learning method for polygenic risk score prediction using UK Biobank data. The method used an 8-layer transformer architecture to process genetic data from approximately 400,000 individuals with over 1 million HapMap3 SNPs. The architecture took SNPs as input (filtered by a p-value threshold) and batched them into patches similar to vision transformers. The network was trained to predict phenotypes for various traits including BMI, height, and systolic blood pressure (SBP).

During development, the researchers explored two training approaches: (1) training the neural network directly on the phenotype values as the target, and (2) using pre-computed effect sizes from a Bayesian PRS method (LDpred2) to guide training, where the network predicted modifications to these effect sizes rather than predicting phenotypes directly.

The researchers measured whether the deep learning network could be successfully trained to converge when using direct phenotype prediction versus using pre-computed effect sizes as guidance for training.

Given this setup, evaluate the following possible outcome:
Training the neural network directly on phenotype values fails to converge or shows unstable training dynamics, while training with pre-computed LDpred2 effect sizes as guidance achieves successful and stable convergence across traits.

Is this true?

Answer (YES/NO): YES